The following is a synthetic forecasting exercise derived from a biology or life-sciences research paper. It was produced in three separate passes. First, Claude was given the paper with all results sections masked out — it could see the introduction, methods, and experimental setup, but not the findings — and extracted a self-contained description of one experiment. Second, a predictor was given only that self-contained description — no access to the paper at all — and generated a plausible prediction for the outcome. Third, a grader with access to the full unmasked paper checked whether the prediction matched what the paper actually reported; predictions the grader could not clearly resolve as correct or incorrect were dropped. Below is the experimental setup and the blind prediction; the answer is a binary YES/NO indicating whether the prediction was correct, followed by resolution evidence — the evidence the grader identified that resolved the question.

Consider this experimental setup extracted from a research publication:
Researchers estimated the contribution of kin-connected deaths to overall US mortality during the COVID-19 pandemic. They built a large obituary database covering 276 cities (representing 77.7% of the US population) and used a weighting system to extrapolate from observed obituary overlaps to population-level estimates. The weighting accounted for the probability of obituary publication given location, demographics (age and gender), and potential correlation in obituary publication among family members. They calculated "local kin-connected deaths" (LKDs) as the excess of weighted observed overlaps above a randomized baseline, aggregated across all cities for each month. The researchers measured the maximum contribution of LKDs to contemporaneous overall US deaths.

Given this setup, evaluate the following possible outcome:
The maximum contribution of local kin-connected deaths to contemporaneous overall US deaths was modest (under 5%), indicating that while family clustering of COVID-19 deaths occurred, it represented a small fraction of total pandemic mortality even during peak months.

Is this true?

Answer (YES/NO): YES